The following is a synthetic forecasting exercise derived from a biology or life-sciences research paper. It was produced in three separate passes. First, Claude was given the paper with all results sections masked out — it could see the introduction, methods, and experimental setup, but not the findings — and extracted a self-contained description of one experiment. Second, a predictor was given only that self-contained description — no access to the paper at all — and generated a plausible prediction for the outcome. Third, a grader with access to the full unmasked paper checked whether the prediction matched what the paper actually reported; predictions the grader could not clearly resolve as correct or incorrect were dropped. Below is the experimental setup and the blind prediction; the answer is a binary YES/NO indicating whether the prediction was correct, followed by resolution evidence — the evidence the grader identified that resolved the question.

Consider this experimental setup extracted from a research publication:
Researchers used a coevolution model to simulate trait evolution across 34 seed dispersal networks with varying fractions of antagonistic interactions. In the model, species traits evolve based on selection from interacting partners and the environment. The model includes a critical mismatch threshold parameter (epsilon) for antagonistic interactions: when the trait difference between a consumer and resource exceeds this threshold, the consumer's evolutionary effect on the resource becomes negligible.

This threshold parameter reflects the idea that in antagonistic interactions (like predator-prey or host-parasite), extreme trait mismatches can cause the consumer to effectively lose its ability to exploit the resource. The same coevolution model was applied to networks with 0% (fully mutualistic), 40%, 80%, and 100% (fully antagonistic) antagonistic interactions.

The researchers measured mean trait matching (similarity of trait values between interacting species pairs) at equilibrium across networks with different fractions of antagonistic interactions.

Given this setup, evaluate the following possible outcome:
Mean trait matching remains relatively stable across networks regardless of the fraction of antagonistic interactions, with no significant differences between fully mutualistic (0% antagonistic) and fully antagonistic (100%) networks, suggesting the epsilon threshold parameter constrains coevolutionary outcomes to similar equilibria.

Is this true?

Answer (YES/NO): NO